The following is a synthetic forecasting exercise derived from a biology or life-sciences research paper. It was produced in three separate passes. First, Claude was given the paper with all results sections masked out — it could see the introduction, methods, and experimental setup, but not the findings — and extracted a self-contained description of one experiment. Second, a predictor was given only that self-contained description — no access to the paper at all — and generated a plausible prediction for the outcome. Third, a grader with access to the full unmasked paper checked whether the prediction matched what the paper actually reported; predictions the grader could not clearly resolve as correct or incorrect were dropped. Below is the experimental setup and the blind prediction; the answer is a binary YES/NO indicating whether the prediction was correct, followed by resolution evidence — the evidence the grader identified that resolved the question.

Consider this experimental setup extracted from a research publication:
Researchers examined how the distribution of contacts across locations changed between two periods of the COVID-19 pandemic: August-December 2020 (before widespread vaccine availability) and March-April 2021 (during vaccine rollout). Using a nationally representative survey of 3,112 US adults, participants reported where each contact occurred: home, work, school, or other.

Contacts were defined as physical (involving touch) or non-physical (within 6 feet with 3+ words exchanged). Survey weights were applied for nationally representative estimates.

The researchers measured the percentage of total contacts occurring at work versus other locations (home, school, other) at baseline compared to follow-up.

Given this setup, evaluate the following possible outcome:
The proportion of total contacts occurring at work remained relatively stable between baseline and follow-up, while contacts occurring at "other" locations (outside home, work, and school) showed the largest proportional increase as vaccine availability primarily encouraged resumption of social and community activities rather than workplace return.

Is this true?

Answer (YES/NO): NO